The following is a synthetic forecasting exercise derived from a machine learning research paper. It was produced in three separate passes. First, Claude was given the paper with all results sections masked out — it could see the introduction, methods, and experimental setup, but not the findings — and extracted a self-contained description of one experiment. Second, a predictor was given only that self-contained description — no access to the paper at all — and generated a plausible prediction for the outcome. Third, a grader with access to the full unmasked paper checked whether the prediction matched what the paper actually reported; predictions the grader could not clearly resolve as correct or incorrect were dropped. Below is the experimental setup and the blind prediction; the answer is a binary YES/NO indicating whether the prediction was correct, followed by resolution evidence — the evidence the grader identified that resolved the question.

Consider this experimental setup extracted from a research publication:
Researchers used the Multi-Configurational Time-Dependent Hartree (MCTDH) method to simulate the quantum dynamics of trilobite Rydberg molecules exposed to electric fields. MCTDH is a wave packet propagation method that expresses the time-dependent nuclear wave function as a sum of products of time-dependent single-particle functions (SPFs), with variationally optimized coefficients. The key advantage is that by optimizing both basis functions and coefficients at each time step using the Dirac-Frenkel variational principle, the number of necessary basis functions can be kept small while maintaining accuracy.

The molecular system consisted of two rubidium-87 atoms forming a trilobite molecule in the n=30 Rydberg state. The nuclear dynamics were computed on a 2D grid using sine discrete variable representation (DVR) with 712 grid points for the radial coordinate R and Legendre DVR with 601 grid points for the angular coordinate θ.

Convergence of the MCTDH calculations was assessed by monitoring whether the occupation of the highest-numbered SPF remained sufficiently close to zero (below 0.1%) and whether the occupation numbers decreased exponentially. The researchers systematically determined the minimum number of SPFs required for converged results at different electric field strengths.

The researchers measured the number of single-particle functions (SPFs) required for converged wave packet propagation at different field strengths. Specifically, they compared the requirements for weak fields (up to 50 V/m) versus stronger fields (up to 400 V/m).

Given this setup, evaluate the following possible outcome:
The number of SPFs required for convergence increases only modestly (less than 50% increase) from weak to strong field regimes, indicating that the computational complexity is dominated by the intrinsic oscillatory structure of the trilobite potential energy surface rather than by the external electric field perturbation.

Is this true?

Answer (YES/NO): NO